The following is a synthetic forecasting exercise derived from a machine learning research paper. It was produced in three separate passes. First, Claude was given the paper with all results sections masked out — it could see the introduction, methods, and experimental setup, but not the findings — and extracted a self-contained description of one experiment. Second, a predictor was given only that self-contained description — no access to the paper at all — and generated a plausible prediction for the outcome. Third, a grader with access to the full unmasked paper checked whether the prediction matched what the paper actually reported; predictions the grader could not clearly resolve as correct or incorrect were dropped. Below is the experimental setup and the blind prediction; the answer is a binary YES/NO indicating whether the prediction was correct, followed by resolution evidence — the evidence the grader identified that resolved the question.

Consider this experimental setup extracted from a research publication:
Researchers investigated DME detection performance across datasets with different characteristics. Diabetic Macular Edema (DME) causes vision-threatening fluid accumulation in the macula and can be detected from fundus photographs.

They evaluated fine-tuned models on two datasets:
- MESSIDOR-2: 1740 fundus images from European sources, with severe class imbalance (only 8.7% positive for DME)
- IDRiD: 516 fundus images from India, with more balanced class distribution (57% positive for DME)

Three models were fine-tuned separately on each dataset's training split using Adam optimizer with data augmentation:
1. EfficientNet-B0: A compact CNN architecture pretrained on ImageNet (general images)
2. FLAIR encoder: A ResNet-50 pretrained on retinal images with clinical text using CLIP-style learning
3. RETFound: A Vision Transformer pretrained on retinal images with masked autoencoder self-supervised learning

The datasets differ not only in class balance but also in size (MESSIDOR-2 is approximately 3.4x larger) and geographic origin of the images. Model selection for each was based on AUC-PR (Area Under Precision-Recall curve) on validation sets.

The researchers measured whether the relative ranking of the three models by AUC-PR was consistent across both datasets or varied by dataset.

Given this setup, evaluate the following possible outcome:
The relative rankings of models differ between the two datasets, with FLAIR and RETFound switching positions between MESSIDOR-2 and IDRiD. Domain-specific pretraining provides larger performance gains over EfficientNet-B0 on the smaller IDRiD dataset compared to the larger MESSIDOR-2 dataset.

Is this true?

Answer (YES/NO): NO